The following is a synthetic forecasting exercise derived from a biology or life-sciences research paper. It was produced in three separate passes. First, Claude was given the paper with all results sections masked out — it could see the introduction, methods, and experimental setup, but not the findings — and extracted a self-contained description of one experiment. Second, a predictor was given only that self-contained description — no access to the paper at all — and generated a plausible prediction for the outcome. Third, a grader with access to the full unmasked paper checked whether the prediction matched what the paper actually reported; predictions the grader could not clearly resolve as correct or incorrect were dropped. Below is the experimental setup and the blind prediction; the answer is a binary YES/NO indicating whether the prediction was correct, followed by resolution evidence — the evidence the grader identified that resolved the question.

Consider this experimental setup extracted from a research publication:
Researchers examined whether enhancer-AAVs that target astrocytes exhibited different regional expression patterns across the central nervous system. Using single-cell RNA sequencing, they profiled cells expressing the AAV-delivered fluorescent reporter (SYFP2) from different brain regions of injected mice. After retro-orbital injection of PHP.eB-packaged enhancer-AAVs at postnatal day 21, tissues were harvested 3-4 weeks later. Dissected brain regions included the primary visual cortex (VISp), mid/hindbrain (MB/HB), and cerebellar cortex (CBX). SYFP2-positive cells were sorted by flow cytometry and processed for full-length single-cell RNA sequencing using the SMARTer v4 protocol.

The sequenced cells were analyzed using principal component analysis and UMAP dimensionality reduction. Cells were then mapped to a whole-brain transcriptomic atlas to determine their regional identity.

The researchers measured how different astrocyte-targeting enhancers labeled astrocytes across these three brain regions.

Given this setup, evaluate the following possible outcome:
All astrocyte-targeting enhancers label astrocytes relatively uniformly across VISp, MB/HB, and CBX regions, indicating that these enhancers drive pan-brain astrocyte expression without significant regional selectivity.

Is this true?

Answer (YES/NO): NO